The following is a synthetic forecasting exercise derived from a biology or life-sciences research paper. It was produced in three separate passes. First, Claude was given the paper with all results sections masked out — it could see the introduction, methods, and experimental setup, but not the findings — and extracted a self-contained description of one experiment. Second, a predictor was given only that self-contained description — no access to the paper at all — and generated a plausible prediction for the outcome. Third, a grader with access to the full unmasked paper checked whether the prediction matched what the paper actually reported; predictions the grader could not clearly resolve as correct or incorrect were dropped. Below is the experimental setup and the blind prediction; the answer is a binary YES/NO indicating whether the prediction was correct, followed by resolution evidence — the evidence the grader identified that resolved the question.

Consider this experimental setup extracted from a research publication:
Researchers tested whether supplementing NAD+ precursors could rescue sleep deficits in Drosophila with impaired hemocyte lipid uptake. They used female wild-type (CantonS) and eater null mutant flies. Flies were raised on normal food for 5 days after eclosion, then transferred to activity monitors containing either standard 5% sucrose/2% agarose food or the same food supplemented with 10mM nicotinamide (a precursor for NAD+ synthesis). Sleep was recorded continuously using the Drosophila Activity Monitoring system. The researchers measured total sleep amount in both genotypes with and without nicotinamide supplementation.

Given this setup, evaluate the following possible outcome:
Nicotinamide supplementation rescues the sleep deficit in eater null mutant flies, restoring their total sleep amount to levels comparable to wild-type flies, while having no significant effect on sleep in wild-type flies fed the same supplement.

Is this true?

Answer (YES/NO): NO